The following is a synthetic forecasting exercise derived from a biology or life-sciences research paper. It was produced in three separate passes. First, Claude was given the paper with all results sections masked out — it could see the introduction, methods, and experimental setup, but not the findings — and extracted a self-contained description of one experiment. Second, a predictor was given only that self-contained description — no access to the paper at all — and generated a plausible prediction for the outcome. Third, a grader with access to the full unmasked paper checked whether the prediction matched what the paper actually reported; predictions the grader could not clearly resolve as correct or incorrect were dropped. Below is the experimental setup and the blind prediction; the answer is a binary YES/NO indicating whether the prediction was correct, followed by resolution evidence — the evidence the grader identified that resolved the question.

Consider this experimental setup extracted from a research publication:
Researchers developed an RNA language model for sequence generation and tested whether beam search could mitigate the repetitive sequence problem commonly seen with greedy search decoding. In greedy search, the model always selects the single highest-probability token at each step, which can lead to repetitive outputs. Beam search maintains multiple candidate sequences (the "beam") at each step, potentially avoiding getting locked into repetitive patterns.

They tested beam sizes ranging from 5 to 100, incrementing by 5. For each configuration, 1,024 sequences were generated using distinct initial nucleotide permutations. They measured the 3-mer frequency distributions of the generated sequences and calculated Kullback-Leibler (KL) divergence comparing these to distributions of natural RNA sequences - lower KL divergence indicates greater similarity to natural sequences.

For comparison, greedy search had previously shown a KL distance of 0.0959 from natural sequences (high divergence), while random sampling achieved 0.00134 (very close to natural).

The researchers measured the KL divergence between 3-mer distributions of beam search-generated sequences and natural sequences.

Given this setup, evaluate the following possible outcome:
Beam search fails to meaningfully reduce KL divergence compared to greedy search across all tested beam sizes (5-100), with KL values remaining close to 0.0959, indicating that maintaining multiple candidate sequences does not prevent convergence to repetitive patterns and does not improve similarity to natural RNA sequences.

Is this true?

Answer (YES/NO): NO